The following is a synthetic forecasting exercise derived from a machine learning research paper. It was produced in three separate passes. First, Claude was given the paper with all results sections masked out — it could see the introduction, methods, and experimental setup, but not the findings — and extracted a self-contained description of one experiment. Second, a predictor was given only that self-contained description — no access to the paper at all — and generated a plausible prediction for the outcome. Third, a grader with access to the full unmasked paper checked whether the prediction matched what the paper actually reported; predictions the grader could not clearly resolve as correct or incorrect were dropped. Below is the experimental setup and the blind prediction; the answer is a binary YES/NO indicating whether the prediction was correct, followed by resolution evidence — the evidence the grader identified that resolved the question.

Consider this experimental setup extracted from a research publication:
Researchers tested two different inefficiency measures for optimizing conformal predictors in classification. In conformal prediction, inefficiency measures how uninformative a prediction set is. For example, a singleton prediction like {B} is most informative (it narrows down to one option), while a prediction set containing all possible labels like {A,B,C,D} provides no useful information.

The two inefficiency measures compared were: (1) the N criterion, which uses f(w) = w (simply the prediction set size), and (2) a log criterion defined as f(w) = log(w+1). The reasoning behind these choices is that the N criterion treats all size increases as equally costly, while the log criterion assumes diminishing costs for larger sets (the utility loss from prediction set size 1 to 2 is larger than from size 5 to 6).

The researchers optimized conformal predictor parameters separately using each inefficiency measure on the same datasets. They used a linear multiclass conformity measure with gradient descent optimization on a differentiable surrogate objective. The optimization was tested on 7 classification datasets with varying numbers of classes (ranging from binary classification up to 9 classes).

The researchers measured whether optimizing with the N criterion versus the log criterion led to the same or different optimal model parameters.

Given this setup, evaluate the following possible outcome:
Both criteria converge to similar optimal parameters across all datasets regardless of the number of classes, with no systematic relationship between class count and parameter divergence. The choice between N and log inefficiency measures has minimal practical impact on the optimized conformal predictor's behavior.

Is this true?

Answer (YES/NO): NO